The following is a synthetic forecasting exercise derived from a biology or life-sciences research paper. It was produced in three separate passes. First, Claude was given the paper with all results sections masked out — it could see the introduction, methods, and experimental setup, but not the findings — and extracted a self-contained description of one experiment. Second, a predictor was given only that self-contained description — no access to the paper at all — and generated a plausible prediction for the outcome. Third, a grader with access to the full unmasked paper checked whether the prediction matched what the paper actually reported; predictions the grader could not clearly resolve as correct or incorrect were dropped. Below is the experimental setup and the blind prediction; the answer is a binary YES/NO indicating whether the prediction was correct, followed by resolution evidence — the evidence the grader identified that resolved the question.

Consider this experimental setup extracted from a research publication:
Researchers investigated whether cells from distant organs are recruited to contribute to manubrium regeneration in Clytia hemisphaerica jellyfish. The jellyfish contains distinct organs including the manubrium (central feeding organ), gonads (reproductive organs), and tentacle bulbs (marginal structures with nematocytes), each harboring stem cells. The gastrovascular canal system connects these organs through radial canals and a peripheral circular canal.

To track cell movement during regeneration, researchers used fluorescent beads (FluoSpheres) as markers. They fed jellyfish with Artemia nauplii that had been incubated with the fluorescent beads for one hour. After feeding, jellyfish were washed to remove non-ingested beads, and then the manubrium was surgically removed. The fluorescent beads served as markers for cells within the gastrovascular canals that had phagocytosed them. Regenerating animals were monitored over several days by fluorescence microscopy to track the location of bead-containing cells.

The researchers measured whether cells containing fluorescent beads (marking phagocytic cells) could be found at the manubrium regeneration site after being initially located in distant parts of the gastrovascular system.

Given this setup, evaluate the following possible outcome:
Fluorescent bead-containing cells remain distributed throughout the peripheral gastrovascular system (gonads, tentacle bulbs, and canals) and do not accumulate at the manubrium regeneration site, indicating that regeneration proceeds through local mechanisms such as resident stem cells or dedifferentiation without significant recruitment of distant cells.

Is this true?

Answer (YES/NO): NO